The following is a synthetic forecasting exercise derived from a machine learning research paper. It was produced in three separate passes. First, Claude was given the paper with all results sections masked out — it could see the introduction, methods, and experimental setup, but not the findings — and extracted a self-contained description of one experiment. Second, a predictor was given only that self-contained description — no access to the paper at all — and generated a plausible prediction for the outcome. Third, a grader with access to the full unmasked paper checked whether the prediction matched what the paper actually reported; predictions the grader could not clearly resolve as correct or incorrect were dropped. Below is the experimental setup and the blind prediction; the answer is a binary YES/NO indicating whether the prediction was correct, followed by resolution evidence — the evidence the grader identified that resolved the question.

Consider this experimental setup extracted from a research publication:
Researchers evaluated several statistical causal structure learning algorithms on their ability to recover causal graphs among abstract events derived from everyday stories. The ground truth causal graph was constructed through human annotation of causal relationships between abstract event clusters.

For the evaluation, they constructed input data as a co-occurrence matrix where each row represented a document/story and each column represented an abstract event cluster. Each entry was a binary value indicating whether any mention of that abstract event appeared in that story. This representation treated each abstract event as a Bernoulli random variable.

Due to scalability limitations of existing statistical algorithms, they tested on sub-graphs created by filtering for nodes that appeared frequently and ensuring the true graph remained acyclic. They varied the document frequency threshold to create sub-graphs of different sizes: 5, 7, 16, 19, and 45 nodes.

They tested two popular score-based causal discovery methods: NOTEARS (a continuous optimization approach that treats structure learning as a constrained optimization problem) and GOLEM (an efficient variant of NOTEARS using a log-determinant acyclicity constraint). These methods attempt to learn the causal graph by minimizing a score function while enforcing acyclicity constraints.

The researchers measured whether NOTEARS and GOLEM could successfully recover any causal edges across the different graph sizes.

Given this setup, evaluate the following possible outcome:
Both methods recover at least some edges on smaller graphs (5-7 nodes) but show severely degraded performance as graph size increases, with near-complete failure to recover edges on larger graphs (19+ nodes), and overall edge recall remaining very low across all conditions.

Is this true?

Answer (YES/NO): NO